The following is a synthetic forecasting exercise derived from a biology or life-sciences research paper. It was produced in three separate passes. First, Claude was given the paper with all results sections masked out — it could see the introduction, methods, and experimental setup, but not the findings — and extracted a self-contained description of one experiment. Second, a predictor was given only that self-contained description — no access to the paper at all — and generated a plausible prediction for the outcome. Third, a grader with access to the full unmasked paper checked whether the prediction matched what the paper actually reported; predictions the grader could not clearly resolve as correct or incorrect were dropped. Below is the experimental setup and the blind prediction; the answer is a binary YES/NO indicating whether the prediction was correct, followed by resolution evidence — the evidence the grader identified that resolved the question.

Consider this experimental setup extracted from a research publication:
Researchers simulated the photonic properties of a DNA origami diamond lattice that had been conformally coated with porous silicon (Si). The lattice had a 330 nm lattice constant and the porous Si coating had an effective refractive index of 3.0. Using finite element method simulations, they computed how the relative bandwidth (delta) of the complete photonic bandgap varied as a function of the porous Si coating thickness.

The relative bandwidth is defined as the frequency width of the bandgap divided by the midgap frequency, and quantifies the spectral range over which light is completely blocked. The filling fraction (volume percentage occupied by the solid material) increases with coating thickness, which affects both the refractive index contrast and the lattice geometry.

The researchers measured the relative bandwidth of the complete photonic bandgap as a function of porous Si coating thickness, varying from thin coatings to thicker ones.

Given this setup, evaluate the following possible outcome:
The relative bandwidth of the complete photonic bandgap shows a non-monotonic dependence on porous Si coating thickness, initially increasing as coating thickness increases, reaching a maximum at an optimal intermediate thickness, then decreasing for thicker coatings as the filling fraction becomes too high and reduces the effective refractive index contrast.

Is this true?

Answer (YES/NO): YES